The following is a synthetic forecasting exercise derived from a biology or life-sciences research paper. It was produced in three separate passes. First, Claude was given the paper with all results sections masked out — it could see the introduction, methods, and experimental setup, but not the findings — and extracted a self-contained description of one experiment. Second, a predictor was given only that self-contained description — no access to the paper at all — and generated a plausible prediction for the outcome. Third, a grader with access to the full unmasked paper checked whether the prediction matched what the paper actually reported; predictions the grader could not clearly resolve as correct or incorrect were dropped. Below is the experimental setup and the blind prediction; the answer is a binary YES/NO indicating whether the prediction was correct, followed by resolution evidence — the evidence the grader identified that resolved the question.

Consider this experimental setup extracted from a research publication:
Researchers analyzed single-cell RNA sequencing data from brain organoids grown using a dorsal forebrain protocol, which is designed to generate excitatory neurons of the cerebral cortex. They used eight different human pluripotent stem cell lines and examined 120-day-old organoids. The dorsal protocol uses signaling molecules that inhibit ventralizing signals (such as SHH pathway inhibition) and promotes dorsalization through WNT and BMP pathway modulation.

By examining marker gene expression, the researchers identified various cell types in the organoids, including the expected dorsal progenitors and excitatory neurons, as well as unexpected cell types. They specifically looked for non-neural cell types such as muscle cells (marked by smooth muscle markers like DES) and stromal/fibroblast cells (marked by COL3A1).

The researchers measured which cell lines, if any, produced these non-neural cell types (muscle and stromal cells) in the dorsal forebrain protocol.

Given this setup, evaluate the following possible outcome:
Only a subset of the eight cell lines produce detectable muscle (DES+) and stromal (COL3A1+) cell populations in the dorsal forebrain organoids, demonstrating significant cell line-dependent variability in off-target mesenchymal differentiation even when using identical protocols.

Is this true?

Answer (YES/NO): YES